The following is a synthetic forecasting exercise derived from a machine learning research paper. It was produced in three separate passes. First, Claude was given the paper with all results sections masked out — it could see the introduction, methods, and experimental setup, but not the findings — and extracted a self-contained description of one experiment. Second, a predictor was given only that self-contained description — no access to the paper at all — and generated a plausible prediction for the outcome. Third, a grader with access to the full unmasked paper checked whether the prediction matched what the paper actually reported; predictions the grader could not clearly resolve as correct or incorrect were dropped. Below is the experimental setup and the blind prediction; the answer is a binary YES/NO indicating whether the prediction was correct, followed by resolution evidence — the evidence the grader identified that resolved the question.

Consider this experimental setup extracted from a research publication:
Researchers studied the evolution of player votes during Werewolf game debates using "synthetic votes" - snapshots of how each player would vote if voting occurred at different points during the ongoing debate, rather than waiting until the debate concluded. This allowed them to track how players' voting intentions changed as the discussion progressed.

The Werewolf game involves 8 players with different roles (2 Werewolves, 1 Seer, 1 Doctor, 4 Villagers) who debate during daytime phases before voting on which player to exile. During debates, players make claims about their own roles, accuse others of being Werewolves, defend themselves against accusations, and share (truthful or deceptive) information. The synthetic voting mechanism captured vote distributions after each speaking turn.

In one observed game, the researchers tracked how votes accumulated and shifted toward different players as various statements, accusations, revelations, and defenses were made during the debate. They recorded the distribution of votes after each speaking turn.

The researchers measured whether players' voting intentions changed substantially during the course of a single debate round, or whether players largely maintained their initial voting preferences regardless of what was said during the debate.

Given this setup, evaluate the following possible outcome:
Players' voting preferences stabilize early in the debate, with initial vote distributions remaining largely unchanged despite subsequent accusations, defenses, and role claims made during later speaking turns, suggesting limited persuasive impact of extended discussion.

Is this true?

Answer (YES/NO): NO